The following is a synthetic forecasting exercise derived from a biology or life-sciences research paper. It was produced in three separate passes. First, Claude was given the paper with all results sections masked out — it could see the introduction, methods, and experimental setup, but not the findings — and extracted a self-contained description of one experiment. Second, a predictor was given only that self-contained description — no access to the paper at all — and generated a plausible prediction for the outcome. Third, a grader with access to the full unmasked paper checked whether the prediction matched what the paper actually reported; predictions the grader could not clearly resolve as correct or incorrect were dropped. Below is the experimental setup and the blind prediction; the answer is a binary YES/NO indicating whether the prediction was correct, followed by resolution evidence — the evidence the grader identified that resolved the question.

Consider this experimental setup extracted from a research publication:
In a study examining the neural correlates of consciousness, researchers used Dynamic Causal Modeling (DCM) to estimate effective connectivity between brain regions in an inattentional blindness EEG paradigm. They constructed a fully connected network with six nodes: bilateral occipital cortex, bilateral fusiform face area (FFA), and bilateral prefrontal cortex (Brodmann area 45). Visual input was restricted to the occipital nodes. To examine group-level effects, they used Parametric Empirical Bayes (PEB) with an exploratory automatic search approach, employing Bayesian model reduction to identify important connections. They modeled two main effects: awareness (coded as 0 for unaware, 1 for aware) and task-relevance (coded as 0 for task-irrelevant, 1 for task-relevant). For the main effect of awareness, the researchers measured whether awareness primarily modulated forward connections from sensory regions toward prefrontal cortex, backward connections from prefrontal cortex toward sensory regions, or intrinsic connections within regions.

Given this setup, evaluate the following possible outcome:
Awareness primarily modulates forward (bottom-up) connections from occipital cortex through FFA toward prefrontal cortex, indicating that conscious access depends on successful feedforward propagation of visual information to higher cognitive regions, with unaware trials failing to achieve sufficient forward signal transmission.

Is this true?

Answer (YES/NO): NO